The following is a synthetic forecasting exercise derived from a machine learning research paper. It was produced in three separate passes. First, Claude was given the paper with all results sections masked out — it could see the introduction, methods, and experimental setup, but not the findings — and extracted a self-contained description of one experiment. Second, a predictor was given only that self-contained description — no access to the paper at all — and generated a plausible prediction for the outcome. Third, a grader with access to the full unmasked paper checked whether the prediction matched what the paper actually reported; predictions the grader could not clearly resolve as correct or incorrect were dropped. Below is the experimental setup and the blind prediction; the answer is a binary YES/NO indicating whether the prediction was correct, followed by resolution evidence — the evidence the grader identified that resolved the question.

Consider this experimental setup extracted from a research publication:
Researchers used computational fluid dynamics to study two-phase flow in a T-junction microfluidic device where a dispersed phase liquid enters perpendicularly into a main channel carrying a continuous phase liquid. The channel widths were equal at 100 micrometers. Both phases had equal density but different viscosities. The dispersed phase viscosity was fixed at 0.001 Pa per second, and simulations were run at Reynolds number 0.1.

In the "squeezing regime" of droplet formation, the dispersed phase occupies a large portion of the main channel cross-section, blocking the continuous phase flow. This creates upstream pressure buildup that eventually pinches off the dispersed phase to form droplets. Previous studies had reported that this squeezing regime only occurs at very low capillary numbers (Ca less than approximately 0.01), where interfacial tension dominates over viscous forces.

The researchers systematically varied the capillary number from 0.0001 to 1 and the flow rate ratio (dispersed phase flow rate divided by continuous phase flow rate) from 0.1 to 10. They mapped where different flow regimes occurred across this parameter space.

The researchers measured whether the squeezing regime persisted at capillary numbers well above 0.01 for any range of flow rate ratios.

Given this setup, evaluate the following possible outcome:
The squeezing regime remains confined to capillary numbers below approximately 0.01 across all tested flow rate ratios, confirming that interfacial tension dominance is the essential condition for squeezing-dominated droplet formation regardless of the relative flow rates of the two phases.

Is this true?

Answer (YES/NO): NO